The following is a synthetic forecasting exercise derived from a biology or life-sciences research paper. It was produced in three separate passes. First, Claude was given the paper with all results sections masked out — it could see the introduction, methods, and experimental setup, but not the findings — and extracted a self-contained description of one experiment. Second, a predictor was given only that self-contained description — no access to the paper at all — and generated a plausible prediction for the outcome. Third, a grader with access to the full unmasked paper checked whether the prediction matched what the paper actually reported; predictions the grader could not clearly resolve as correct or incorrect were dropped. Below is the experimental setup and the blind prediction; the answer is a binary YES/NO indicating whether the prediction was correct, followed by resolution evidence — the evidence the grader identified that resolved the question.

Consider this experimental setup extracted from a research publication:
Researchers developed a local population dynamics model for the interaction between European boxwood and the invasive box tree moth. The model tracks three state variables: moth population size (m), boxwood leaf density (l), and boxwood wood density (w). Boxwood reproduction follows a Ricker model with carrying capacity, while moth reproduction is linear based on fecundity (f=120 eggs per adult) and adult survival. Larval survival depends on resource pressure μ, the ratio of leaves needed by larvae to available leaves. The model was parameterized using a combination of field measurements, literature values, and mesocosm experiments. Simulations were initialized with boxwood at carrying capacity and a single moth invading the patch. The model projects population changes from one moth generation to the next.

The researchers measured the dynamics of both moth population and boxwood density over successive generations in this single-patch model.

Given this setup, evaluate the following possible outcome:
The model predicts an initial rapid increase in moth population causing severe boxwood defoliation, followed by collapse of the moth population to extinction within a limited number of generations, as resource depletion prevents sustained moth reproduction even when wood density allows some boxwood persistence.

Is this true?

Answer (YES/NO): YES